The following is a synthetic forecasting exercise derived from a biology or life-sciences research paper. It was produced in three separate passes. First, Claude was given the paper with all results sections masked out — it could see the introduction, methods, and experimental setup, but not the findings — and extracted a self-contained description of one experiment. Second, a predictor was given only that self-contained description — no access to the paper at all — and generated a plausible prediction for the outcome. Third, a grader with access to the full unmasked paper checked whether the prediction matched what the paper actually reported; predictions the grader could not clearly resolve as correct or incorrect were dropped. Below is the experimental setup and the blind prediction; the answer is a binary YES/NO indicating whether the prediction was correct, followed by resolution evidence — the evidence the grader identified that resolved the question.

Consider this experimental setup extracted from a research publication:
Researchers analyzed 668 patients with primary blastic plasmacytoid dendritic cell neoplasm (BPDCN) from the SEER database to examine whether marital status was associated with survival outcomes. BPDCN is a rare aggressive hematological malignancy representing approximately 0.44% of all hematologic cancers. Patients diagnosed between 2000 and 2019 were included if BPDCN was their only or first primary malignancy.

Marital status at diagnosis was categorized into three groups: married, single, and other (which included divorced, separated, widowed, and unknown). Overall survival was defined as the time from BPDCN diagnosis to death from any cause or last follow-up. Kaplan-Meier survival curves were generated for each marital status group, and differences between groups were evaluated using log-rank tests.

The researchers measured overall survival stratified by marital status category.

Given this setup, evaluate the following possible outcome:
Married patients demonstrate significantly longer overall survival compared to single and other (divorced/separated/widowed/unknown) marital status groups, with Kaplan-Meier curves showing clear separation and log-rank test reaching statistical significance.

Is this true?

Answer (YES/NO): YES